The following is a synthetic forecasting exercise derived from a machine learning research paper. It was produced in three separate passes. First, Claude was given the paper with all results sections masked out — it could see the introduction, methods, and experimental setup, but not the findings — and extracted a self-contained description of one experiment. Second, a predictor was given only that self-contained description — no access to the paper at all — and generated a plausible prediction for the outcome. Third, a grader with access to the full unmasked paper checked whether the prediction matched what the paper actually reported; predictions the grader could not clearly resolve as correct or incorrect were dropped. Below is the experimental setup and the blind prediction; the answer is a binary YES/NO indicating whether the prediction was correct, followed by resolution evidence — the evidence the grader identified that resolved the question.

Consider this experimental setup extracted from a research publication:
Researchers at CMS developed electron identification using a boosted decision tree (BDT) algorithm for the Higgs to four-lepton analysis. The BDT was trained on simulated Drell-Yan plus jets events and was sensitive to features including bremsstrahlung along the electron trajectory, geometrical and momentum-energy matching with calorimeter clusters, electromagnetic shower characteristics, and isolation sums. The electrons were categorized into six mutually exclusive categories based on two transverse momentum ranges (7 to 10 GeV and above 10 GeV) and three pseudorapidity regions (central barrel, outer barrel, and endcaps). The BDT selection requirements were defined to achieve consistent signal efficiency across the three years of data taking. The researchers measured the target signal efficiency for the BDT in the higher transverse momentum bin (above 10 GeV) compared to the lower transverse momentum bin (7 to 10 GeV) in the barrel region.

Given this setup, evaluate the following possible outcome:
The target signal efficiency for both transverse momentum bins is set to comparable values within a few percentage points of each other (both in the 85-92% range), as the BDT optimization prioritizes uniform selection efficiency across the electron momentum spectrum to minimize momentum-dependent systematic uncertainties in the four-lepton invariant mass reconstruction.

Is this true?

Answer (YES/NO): NO